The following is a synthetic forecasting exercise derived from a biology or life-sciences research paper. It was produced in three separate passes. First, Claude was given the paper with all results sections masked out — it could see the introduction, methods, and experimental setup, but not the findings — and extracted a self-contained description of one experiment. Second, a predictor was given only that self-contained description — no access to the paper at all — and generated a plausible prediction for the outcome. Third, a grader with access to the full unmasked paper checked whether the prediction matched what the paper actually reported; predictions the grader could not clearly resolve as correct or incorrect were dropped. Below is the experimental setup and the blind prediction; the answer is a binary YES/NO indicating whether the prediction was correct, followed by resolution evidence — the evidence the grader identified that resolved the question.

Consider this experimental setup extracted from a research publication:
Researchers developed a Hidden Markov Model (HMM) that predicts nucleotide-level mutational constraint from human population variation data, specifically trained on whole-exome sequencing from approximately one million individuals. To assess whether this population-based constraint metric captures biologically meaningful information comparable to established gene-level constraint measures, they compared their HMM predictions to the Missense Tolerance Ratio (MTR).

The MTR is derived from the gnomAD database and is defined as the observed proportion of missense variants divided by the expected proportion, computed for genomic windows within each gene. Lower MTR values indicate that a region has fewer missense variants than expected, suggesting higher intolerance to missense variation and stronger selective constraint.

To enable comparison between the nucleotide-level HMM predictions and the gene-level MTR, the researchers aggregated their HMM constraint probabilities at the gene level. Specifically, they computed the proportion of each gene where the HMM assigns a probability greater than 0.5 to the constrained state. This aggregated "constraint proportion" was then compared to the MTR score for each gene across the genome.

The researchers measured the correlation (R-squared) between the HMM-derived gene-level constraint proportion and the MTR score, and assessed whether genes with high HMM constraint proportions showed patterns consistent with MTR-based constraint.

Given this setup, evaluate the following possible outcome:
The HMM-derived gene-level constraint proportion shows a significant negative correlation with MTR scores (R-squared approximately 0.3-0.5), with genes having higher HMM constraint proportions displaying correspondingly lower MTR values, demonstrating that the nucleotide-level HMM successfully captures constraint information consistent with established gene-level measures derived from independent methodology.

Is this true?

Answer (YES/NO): NO